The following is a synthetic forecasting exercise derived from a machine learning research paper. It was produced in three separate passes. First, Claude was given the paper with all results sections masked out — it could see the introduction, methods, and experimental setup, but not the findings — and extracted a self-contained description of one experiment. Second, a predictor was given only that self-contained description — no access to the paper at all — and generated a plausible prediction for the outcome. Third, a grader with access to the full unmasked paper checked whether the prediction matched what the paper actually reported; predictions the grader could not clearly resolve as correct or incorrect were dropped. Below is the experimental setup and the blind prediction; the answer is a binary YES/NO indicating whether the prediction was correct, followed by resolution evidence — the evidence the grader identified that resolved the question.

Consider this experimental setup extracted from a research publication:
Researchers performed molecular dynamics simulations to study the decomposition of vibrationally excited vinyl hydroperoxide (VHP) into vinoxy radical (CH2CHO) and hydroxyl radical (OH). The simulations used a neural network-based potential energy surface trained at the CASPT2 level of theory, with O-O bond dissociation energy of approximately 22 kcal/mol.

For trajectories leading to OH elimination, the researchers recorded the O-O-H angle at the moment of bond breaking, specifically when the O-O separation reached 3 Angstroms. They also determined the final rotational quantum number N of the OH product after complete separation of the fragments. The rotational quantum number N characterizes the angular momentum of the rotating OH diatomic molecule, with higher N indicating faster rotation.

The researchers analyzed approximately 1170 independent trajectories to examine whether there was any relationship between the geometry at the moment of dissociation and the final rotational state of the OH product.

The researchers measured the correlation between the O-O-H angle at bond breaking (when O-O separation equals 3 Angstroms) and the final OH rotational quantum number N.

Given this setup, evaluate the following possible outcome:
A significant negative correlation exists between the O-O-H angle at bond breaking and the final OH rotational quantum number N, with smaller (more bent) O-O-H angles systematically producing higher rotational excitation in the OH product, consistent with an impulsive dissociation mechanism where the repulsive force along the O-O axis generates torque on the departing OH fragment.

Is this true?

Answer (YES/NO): YES